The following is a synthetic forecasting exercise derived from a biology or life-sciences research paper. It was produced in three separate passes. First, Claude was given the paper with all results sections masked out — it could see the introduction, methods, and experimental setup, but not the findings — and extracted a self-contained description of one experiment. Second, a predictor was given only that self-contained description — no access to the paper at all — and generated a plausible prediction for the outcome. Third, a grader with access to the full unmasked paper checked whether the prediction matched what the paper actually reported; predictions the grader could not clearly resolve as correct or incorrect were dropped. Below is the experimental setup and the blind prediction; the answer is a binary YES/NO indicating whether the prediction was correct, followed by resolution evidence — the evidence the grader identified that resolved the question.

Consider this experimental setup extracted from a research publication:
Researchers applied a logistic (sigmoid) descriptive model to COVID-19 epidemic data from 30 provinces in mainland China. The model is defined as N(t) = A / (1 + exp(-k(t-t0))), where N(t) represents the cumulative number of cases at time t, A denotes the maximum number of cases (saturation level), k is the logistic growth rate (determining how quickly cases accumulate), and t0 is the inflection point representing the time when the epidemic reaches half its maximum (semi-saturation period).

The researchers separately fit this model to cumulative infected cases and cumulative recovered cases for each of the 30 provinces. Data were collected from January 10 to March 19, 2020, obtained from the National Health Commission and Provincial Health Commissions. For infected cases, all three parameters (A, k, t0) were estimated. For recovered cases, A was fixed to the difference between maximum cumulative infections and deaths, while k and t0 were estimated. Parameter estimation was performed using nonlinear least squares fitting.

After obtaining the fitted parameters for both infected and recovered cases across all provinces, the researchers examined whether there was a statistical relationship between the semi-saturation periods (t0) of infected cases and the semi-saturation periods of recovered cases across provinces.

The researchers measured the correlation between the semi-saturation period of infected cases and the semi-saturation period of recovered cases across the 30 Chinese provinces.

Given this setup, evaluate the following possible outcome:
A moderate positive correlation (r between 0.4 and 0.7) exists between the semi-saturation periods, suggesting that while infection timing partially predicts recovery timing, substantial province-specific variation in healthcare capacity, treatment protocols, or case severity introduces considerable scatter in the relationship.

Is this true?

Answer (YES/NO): YES